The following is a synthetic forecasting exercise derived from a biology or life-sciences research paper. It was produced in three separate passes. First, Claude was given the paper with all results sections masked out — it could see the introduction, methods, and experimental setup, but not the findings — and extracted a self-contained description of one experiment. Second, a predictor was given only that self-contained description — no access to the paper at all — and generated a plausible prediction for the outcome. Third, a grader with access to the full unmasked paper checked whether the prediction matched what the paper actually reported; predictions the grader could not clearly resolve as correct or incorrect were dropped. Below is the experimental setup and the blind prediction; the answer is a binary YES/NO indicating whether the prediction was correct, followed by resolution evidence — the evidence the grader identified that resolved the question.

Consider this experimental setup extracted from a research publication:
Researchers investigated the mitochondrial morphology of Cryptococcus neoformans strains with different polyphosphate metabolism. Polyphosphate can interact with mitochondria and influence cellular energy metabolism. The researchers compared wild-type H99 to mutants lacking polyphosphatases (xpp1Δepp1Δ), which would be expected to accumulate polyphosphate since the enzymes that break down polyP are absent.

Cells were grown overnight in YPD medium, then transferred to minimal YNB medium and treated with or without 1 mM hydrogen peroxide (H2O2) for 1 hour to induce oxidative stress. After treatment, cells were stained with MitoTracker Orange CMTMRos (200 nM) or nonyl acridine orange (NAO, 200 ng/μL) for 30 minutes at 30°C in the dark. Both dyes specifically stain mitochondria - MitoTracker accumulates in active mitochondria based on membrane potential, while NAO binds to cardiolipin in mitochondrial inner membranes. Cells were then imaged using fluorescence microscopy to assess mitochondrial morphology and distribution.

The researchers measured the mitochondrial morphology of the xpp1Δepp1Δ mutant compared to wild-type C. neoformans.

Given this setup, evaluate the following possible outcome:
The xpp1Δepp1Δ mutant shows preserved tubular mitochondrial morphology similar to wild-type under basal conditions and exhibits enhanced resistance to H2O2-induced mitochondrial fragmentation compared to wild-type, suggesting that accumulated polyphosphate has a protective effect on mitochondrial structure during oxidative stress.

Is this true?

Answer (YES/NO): NO